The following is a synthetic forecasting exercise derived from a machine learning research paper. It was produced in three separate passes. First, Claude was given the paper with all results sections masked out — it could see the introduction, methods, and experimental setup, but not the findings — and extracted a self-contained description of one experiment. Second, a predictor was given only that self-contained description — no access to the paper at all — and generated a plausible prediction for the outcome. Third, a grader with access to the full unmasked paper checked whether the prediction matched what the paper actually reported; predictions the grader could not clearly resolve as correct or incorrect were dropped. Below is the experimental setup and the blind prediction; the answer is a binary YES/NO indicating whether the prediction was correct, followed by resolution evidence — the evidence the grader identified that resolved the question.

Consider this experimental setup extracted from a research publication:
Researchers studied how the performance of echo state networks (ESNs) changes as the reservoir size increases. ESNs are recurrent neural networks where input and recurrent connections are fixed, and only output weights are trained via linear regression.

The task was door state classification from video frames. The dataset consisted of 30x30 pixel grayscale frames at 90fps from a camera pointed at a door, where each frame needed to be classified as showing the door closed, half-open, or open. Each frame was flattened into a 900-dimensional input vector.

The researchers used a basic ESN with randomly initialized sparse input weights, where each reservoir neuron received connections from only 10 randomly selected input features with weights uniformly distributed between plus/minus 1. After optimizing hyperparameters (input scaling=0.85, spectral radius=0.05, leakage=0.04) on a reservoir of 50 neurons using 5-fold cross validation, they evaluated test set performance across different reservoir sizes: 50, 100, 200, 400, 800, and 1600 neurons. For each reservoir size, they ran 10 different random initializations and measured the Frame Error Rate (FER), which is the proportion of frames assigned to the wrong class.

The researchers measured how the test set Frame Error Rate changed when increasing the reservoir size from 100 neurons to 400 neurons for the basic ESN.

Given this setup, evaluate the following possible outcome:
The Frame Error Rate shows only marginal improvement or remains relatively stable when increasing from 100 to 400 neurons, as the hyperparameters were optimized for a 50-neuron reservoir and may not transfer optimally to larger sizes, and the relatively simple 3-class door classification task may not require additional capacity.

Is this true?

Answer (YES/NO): NO